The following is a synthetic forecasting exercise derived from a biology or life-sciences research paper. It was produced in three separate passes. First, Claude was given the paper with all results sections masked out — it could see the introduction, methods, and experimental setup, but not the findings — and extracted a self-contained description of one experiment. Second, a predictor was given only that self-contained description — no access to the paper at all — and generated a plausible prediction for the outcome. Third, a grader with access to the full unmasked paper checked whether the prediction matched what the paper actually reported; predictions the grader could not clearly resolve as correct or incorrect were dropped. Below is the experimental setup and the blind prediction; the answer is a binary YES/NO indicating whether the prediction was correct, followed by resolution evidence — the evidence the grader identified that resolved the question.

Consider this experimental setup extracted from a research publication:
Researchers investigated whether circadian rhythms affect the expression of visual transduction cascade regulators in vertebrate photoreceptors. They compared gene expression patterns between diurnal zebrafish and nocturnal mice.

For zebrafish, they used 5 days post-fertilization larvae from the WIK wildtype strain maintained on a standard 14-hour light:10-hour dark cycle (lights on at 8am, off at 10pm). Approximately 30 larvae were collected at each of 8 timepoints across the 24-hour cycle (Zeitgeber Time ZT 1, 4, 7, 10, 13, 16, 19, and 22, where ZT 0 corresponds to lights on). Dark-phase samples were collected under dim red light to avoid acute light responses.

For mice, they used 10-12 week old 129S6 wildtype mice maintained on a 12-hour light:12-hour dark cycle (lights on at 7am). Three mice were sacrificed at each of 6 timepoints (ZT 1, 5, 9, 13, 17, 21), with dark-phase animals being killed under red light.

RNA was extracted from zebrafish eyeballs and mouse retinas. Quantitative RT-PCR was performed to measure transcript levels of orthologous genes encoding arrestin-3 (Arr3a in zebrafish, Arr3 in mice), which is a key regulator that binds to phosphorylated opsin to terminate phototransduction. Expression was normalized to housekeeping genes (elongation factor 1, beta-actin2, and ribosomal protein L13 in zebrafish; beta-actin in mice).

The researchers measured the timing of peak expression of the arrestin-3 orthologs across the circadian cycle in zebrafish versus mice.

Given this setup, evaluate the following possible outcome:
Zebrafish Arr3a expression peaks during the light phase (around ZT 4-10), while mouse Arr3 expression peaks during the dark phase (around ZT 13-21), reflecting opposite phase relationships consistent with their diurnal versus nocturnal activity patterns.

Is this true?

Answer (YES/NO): YES